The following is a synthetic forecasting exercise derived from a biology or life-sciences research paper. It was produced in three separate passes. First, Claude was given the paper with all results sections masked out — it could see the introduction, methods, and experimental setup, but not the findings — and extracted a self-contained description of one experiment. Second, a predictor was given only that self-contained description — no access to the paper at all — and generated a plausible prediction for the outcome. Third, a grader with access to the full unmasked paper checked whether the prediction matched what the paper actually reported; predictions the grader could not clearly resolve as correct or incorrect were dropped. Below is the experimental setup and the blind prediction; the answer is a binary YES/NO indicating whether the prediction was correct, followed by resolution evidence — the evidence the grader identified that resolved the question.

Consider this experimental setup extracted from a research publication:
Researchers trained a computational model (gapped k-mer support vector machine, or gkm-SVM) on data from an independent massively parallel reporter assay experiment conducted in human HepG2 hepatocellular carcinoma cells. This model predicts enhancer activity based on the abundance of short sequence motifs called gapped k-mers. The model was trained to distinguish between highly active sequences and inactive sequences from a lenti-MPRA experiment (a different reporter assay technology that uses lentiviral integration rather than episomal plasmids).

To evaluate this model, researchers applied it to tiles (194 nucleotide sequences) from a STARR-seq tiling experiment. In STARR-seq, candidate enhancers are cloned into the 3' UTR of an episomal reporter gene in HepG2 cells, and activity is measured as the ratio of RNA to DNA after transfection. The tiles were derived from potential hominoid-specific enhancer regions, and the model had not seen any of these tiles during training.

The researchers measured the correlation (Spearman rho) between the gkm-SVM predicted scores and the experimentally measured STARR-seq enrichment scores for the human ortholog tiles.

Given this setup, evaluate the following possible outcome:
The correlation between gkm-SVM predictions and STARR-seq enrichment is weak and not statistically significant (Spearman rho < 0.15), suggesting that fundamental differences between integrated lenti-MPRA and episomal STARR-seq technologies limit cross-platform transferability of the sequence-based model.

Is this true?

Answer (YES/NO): NO